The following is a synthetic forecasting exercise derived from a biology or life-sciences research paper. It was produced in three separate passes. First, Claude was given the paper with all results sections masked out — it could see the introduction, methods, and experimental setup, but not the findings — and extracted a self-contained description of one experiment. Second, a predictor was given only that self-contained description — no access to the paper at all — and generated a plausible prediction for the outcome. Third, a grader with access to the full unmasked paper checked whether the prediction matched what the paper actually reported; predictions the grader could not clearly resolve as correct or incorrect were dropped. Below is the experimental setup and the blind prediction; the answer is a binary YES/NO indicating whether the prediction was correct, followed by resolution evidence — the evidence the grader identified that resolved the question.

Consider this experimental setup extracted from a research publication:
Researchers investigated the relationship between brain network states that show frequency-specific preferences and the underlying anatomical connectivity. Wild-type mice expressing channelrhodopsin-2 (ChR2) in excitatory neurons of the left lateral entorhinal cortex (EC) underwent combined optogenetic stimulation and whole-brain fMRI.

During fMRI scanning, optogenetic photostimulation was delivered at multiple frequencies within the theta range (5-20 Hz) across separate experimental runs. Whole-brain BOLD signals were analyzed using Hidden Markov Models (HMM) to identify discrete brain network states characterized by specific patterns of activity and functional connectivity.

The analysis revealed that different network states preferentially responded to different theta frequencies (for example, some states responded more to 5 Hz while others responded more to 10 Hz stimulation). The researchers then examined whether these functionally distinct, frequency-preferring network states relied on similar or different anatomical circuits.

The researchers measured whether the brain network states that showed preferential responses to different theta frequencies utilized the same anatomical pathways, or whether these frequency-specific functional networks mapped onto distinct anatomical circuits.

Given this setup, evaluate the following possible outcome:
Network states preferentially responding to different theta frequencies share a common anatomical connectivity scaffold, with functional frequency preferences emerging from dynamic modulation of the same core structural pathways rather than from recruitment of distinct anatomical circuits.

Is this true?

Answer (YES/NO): NO